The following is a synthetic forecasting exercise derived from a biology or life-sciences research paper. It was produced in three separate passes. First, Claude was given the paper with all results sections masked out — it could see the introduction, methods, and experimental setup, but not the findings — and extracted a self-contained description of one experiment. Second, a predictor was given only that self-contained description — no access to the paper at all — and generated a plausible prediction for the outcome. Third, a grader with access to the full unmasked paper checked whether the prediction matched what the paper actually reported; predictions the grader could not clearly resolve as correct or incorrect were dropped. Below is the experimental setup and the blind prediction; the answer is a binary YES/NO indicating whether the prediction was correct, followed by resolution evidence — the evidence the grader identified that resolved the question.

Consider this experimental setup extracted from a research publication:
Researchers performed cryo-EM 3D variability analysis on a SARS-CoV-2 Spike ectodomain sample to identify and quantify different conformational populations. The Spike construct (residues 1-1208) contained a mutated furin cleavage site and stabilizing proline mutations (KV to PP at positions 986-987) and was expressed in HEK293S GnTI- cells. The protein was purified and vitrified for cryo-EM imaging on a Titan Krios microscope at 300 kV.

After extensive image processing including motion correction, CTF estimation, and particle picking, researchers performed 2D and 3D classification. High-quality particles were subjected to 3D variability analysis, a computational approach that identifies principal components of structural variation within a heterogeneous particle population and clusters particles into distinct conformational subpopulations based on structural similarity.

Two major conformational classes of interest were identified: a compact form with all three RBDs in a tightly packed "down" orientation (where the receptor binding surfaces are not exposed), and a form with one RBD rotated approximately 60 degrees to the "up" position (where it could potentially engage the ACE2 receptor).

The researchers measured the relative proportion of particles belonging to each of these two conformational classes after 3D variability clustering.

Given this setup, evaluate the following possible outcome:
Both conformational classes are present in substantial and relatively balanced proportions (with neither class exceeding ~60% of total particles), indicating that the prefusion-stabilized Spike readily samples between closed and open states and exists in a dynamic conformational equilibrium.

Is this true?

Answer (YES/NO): NO